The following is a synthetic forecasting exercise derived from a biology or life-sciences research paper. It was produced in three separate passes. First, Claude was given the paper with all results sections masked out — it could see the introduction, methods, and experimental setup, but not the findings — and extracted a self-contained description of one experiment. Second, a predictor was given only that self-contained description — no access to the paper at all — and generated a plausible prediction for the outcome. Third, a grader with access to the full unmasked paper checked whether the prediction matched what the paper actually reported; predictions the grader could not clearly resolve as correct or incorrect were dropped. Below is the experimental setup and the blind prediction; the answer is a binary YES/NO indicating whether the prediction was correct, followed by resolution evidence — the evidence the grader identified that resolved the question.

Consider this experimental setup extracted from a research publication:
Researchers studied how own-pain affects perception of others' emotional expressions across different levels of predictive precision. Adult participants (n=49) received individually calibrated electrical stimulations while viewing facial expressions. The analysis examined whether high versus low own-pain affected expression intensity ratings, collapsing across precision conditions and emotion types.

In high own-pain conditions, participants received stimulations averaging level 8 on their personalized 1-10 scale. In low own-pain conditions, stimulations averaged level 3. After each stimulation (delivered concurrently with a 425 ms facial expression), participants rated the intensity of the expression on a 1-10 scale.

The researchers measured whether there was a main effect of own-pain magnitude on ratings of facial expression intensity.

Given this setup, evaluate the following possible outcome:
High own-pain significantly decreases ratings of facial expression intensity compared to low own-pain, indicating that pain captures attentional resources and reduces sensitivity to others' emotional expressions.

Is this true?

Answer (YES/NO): NO